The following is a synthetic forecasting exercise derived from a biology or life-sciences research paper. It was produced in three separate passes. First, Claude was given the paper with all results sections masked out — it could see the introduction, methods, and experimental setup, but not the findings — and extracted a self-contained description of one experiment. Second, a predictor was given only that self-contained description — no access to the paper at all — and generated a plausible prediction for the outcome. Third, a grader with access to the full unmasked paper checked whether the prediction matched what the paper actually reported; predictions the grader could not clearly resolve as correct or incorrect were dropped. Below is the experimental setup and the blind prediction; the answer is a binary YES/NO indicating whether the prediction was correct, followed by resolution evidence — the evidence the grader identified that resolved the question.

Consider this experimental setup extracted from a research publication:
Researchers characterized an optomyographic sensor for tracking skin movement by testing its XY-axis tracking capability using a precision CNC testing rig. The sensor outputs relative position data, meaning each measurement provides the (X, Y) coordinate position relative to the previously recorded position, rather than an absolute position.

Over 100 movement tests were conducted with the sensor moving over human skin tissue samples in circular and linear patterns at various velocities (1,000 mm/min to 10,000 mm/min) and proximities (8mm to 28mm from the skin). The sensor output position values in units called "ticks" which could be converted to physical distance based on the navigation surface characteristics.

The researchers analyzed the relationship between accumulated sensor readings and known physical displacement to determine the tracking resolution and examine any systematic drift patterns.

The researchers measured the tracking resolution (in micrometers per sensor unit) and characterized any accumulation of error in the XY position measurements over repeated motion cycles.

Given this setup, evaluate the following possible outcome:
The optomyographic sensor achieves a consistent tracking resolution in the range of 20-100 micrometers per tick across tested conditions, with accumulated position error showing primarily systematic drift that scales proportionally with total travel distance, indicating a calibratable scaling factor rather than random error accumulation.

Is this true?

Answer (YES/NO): NO